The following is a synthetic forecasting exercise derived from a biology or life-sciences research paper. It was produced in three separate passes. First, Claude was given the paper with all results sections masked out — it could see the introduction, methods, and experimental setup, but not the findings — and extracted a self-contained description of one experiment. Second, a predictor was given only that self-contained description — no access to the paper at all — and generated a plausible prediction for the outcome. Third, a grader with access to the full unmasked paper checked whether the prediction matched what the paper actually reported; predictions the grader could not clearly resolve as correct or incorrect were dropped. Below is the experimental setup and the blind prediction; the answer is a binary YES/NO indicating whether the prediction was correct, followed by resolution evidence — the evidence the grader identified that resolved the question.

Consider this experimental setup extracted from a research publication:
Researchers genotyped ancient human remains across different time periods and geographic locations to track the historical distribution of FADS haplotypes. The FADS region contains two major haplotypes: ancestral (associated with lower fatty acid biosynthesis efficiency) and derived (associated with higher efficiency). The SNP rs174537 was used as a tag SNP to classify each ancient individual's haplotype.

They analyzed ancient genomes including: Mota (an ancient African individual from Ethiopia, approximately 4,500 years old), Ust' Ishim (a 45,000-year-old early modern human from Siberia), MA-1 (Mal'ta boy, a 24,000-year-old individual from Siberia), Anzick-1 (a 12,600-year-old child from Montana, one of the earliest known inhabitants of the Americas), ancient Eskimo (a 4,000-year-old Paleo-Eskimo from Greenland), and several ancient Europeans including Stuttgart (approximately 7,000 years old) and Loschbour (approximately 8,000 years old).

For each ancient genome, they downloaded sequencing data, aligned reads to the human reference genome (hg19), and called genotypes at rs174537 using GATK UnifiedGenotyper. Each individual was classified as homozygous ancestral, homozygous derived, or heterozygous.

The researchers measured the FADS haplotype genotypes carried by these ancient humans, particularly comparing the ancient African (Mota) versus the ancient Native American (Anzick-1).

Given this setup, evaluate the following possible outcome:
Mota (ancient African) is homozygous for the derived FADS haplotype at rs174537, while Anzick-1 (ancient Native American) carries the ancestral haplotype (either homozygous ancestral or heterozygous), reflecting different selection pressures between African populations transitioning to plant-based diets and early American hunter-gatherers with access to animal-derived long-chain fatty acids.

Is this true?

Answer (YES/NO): NO